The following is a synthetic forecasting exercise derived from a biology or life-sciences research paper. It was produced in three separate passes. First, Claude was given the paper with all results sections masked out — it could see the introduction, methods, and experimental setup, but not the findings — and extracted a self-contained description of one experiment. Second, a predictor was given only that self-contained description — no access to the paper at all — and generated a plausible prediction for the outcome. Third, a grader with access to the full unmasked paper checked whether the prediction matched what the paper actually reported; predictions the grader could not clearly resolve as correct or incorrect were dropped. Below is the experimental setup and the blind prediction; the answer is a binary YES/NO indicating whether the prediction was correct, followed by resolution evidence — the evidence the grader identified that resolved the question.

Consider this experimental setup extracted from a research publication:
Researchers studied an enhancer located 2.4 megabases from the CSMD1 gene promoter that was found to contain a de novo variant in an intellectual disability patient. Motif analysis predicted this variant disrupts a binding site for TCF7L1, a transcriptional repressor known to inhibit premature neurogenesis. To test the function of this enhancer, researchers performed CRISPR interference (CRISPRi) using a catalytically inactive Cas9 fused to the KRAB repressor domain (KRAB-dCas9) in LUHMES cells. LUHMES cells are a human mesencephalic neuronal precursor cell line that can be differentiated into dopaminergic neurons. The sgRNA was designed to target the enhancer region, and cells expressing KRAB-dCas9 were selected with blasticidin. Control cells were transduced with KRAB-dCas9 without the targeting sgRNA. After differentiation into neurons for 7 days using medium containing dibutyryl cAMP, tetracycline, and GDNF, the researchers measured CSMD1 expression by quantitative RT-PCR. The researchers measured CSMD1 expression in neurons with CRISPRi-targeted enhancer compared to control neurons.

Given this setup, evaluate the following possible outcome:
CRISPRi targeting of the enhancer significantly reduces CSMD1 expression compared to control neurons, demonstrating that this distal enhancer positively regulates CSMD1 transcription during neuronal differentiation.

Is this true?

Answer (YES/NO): NO